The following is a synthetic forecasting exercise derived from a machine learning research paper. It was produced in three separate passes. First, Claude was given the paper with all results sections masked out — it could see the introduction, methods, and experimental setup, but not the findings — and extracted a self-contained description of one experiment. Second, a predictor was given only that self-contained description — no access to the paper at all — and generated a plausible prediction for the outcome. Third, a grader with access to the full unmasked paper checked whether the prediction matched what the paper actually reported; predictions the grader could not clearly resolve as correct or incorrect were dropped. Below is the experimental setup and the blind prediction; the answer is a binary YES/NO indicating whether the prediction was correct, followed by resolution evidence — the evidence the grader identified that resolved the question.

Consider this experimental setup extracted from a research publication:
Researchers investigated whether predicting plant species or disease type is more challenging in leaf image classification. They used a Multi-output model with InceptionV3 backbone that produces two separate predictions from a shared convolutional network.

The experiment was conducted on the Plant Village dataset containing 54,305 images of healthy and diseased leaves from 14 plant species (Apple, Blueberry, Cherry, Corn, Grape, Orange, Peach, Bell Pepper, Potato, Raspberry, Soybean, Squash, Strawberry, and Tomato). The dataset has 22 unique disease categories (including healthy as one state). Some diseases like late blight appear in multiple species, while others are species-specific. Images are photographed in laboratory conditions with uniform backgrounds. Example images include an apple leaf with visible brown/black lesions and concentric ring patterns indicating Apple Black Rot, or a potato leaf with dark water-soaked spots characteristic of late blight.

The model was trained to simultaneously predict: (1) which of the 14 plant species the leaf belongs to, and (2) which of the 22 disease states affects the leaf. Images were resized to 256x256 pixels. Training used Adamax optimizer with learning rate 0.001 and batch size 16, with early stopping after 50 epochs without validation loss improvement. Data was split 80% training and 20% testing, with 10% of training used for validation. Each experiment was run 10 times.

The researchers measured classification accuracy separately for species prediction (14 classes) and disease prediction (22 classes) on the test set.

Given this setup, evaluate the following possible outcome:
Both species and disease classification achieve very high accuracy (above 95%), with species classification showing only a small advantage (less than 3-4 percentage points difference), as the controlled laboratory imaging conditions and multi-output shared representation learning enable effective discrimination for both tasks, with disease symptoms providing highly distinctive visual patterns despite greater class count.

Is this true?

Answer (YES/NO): YES